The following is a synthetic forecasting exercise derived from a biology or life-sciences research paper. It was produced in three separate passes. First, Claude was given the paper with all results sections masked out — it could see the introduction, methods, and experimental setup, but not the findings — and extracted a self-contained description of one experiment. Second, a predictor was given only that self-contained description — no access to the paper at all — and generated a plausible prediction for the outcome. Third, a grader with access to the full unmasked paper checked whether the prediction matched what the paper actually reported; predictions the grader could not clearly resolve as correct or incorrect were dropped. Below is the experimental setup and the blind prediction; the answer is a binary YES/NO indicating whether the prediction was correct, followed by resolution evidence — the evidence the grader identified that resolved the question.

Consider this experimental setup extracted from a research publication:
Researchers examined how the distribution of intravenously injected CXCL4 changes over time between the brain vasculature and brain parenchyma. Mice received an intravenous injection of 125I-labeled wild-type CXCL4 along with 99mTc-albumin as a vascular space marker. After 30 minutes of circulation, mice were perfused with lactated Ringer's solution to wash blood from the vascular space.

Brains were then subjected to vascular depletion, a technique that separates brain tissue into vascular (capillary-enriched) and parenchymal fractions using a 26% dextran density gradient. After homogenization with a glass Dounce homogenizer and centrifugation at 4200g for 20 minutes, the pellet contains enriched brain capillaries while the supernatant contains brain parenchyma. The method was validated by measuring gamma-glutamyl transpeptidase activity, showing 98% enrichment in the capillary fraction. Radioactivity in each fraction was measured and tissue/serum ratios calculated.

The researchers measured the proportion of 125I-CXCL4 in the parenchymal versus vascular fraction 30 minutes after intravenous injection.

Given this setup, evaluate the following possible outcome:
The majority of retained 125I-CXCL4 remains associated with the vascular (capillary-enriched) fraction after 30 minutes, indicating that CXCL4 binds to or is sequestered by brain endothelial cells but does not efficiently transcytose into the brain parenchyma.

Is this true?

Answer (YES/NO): NO